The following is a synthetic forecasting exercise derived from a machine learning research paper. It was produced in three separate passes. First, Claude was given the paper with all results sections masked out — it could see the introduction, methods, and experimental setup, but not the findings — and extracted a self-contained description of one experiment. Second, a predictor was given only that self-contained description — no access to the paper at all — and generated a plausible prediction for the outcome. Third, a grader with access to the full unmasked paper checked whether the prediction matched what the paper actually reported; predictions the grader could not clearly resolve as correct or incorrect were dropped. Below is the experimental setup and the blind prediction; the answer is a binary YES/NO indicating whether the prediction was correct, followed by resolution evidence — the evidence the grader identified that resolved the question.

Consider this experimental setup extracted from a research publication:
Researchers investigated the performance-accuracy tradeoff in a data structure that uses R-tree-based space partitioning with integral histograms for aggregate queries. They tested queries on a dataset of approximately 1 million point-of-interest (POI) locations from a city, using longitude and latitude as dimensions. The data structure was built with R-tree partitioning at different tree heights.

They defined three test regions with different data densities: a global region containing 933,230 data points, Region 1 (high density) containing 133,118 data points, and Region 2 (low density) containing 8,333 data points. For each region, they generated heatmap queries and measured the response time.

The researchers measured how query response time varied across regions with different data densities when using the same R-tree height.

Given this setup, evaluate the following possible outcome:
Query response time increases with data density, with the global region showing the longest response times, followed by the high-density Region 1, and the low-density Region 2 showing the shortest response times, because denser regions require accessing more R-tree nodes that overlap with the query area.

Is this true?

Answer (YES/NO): NO